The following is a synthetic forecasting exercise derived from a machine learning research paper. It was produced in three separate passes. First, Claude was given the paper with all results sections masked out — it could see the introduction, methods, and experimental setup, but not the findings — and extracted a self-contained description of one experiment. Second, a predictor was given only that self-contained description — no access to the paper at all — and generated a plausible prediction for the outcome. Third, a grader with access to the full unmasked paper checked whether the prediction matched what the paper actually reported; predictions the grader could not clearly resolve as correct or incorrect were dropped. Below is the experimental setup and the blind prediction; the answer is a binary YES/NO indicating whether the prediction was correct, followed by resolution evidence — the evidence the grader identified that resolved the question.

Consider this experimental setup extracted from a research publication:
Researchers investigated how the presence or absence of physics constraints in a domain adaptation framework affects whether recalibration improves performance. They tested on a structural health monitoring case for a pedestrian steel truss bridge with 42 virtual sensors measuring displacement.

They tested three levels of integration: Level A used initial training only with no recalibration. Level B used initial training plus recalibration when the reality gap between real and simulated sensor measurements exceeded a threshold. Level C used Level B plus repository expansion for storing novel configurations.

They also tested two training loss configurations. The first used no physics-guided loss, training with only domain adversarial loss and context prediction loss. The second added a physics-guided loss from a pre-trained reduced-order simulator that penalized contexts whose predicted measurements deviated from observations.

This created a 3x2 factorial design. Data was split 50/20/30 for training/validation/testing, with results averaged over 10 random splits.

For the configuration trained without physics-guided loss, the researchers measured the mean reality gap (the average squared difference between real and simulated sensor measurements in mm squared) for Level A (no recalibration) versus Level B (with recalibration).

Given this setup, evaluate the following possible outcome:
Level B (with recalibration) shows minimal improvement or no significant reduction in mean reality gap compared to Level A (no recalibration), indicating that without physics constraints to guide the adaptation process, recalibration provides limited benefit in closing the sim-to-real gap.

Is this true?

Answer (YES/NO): YES